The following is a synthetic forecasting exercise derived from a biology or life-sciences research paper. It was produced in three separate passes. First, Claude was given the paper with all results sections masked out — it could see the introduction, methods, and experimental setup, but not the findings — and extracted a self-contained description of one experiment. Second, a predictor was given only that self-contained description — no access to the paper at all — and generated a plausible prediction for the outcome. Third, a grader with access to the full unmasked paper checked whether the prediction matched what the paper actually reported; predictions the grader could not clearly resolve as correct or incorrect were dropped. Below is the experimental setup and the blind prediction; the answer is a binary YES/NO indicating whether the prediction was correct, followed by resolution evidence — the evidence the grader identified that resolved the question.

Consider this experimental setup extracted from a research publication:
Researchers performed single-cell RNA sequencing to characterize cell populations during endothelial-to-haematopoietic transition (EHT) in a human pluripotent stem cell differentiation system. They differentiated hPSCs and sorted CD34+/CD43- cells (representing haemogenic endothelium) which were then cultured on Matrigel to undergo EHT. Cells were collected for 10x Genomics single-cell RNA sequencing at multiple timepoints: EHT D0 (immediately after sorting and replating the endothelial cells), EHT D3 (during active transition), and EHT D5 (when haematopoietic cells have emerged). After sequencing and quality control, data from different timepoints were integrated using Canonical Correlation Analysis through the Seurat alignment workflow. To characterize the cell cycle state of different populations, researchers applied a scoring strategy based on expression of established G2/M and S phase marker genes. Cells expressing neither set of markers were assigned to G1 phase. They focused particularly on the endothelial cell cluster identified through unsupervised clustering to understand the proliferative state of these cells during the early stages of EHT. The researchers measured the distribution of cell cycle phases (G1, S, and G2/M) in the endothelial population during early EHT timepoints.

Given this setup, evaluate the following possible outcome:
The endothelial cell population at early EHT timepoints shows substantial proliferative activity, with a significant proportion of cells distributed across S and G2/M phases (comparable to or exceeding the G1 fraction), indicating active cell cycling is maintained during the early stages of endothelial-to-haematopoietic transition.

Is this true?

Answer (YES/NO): NO